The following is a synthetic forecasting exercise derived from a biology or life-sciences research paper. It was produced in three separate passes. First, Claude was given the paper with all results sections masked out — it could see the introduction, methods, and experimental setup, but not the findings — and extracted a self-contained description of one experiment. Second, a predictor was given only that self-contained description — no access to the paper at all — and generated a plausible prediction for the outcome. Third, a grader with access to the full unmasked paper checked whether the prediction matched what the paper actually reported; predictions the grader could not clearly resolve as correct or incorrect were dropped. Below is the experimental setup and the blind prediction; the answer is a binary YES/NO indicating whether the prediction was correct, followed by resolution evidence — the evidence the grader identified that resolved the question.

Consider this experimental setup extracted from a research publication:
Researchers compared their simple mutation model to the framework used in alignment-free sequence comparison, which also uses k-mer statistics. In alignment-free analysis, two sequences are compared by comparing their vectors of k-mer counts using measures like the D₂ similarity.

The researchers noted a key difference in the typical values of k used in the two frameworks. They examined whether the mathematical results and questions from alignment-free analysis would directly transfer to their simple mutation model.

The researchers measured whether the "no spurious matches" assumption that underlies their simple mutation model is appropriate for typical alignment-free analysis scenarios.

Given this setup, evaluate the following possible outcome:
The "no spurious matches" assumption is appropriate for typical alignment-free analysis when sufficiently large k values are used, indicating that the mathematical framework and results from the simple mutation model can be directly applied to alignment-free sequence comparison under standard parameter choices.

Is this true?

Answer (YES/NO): NO